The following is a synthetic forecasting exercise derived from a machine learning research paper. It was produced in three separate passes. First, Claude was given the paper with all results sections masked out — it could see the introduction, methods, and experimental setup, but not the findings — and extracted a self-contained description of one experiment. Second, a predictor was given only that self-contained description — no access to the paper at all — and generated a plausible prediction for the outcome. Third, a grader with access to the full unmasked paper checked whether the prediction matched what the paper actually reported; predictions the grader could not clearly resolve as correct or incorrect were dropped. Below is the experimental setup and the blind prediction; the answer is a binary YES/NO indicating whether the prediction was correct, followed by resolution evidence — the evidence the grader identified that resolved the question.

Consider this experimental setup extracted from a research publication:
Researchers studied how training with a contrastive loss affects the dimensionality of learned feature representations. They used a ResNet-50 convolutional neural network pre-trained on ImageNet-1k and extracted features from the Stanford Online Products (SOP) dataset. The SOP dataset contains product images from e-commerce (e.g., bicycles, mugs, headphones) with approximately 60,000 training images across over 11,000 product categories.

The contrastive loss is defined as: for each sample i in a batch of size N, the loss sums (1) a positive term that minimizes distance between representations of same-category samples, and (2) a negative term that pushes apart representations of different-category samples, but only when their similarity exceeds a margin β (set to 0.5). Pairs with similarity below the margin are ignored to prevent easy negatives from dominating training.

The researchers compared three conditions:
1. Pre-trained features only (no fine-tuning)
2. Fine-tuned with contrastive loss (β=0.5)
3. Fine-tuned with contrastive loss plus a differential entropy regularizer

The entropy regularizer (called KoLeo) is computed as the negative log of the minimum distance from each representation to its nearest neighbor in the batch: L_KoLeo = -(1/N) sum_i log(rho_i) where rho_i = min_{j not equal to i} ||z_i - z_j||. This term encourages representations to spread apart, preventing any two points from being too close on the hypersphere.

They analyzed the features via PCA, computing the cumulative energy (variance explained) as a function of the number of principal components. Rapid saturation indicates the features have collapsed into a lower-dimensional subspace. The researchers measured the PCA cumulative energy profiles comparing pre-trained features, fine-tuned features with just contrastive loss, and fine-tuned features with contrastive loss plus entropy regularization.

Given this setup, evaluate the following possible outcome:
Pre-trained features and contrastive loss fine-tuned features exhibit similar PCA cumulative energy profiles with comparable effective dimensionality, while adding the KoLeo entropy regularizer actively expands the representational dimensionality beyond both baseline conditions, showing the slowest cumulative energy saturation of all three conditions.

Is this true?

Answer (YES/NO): NO